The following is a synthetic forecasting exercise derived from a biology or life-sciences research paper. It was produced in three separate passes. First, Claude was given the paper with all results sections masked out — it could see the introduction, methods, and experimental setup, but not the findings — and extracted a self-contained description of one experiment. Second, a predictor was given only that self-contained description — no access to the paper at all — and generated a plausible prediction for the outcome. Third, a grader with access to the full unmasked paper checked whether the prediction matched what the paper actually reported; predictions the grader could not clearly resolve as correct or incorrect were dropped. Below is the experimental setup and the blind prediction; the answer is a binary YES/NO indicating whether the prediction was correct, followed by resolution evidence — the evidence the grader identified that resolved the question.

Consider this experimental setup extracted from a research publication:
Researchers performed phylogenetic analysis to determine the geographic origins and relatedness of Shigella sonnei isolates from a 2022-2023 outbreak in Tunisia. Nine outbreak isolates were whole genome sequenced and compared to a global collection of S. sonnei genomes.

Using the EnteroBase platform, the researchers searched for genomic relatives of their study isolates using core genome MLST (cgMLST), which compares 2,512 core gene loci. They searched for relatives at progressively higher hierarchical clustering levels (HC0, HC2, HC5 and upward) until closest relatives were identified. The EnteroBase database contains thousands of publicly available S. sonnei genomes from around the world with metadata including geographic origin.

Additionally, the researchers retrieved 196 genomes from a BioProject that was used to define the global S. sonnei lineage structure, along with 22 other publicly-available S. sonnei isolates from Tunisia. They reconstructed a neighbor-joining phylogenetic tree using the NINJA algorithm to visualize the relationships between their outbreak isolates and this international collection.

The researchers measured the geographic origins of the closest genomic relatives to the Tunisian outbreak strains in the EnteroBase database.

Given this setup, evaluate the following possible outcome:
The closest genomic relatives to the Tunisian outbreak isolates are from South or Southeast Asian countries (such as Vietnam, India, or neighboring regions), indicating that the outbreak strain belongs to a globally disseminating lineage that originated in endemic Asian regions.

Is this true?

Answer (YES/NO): NO